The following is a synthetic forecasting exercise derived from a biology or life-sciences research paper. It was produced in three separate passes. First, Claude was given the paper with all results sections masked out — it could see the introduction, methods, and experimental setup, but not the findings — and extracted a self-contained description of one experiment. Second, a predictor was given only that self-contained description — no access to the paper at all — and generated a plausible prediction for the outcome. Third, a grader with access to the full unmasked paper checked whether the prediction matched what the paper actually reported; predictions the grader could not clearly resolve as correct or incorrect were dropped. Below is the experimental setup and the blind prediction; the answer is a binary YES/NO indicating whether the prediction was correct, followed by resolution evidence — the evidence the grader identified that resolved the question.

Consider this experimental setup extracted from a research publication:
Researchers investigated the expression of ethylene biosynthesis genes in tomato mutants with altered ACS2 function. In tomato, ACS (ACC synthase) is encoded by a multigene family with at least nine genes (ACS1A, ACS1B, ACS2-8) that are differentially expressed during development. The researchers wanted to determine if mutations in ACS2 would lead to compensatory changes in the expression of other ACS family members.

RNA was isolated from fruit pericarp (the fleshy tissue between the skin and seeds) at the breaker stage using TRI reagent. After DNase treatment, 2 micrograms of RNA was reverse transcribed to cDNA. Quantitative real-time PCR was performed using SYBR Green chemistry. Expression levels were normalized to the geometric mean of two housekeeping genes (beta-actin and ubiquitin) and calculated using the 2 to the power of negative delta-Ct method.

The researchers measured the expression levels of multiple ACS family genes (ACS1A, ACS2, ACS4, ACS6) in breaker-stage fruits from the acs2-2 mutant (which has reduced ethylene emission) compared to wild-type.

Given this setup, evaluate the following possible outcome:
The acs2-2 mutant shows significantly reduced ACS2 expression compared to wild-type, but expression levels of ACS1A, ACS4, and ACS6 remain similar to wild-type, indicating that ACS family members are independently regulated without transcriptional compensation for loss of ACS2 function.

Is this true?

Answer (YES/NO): NO